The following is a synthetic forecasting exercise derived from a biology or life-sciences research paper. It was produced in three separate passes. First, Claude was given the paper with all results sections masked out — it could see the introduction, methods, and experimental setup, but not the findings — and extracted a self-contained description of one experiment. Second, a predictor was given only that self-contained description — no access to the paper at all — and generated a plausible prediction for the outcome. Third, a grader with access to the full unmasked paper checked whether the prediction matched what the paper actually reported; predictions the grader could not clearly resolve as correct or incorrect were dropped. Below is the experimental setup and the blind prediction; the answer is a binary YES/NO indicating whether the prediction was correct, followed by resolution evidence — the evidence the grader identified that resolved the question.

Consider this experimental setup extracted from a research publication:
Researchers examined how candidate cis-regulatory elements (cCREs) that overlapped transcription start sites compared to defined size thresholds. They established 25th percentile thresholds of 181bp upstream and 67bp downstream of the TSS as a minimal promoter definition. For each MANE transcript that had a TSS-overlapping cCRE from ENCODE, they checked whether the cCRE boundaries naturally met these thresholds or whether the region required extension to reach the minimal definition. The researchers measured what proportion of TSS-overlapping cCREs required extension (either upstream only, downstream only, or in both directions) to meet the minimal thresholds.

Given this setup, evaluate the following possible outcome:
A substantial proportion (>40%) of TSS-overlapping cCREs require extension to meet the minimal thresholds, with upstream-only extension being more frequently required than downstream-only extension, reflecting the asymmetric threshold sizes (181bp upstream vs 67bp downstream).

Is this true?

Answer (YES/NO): YES